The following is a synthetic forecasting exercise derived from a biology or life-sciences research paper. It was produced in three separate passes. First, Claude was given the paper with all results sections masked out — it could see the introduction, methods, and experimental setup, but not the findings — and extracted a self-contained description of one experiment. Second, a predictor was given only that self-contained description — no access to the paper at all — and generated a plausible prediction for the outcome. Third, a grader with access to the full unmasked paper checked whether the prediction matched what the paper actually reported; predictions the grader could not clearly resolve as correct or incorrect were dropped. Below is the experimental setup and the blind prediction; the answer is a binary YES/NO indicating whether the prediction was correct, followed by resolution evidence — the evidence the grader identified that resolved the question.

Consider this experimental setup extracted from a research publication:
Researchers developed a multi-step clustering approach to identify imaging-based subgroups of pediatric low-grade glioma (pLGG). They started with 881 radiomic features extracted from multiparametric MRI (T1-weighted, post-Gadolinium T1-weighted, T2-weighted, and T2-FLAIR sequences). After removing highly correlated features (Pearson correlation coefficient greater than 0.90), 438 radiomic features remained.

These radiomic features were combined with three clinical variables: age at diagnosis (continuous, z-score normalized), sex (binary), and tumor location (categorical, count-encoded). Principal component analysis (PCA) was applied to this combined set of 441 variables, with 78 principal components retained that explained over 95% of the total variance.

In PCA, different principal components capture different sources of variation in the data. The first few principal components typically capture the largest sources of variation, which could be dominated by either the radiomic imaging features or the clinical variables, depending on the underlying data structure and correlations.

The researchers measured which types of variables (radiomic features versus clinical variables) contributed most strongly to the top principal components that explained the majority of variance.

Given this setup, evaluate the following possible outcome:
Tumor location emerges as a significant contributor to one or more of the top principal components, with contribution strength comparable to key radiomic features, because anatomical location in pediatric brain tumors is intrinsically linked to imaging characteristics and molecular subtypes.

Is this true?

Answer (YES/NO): NO